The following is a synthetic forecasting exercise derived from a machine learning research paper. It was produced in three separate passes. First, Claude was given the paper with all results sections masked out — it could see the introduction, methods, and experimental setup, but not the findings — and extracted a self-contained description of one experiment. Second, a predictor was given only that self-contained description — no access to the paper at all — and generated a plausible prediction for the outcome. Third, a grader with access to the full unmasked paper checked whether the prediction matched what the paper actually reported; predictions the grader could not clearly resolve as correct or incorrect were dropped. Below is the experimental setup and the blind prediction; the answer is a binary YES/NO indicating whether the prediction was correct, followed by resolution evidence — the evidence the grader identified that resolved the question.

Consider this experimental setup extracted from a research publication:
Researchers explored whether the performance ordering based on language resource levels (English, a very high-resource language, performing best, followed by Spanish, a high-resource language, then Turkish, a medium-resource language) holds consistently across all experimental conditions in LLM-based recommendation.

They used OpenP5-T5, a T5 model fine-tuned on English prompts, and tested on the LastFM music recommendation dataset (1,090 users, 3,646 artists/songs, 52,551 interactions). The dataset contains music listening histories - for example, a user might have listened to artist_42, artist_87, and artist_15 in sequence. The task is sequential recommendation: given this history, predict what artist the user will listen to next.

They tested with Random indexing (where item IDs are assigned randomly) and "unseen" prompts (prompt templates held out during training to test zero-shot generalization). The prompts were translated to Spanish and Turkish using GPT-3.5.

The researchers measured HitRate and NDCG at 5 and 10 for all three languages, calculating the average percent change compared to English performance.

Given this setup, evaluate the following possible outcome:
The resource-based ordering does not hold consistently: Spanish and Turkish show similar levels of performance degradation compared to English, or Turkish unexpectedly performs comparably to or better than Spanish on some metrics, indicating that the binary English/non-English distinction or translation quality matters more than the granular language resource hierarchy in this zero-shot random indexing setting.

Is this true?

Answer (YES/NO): NO